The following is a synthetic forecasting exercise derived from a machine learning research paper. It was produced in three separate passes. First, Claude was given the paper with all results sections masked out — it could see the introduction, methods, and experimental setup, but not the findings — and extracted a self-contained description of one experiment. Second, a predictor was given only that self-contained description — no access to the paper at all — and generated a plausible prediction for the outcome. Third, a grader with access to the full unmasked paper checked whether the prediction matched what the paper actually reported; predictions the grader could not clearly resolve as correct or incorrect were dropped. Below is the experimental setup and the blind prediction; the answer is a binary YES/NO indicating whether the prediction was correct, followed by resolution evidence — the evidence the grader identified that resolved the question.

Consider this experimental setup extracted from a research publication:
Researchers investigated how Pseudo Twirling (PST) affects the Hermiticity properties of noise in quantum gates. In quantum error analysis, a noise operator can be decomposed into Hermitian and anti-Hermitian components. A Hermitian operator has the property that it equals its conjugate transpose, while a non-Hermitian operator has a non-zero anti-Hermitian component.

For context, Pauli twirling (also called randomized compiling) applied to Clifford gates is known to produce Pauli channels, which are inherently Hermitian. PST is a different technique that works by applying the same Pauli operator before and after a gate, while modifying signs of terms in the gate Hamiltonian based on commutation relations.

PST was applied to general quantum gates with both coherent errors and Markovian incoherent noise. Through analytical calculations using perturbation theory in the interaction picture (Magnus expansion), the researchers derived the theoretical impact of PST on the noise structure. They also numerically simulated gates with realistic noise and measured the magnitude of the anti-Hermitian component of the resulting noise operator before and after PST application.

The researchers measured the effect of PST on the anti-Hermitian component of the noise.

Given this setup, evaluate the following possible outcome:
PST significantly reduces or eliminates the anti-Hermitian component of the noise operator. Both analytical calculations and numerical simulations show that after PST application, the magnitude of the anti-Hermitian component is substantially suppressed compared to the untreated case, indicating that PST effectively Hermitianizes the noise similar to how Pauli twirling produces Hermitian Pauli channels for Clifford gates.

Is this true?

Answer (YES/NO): YES